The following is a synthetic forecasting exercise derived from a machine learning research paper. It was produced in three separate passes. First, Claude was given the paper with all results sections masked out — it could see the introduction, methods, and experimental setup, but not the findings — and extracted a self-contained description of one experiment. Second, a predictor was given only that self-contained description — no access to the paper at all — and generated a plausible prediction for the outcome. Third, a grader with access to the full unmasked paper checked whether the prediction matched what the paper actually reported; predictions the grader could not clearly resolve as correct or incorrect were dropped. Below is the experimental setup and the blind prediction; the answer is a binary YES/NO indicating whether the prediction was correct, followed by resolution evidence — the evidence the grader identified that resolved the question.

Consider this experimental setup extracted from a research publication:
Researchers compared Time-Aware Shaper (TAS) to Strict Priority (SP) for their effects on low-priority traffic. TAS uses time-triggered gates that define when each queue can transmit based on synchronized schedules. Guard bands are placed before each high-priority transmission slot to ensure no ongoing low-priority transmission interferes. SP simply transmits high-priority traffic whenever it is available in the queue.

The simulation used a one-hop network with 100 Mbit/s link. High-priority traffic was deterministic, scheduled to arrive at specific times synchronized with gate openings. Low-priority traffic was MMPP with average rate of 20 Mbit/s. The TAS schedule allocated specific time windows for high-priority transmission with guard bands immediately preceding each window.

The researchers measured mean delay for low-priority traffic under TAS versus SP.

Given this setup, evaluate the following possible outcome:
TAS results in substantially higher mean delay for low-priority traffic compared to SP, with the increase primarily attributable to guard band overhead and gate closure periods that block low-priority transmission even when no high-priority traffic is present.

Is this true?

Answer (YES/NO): YES